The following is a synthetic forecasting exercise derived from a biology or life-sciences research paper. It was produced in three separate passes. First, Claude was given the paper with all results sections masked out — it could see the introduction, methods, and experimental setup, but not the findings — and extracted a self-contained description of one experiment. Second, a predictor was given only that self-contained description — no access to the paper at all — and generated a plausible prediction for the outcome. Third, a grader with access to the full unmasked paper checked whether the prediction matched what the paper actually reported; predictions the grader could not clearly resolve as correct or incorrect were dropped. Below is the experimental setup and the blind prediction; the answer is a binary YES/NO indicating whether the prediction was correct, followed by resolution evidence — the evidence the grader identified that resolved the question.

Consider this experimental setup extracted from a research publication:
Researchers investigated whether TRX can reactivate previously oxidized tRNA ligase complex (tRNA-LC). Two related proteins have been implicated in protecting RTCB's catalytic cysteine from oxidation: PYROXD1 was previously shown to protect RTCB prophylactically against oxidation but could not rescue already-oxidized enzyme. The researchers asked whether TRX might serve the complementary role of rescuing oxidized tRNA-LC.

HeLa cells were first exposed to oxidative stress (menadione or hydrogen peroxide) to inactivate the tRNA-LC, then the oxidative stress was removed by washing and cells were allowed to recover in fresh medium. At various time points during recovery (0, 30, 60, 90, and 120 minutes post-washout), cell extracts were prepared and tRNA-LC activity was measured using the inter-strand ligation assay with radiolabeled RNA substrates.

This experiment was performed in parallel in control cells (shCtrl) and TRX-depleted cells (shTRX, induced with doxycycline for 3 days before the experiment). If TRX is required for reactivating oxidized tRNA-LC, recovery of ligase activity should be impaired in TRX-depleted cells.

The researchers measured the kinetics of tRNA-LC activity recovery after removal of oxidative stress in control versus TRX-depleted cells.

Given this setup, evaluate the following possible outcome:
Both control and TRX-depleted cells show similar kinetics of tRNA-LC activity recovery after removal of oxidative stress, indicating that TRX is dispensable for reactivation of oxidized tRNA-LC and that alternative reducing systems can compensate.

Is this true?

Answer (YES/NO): NO